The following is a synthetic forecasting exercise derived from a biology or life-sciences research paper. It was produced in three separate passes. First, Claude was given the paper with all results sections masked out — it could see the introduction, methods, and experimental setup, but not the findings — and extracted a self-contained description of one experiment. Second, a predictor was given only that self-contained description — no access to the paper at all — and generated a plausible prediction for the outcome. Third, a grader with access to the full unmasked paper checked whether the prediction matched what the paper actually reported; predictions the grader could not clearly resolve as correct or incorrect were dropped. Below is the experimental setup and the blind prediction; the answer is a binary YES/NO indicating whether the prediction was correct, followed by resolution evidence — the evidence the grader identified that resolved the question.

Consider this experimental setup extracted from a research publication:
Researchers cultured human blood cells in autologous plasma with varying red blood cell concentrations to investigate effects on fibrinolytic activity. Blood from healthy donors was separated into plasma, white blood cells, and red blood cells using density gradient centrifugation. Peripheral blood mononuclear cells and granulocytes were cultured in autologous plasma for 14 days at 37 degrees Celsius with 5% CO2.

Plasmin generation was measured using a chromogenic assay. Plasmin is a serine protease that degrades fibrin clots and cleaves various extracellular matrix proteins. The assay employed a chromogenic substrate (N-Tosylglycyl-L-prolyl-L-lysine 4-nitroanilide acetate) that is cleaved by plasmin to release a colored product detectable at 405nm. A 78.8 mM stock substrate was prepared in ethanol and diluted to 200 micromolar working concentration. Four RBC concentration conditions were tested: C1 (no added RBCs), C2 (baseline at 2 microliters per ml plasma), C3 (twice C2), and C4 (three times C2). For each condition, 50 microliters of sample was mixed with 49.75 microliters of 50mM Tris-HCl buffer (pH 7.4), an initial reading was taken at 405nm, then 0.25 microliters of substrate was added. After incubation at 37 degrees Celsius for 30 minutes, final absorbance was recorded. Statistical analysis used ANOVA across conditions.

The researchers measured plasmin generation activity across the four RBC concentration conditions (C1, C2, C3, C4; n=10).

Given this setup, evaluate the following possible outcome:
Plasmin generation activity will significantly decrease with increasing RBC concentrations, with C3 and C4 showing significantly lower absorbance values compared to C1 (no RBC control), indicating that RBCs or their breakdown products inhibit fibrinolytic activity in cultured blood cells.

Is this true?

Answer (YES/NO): NO